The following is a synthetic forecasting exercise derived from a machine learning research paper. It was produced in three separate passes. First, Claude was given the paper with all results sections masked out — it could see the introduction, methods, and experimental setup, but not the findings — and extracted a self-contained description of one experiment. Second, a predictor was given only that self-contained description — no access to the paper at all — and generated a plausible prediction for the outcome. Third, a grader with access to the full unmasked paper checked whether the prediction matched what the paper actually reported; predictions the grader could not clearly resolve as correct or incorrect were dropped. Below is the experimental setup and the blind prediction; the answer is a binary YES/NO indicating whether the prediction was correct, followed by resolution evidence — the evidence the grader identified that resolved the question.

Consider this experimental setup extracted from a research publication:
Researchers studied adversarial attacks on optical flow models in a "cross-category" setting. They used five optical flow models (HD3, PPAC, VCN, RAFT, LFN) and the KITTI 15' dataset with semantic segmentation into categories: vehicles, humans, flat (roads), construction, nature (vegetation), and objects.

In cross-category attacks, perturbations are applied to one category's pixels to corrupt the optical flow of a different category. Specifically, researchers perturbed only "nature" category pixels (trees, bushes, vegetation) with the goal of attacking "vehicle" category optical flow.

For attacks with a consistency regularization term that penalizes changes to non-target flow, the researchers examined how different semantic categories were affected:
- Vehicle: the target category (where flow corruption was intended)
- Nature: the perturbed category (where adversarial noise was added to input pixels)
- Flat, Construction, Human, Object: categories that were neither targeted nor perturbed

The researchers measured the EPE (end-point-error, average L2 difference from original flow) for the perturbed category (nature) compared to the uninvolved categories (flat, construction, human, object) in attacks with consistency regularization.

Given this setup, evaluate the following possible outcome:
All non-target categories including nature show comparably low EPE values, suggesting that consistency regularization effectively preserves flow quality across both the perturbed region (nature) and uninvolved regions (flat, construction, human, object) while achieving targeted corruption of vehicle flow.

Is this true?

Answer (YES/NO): NO